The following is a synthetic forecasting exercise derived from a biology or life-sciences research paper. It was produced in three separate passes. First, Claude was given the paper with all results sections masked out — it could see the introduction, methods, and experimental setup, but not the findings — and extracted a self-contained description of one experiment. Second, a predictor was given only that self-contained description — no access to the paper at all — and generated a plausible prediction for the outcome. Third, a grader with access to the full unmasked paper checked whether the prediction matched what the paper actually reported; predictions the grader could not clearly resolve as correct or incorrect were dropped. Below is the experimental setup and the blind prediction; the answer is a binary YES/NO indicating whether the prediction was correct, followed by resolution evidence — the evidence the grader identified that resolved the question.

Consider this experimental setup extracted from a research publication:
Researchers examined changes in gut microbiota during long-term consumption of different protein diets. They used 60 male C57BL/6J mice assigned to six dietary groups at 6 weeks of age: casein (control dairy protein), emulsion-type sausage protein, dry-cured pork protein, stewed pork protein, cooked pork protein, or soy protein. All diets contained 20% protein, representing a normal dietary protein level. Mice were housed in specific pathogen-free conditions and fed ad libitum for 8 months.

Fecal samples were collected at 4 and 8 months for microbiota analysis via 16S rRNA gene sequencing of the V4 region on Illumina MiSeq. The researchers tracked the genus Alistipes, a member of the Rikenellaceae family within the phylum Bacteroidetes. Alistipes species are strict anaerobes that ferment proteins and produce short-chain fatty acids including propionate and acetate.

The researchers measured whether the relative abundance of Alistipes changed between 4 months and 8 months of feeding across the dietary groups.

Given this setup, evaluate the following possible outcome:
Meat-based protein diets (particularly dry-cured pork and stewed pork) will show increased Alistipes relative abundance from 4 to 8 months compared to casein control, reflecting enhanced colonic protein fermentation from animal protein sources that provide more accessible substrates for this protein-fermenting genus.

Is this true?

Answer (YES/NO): NO